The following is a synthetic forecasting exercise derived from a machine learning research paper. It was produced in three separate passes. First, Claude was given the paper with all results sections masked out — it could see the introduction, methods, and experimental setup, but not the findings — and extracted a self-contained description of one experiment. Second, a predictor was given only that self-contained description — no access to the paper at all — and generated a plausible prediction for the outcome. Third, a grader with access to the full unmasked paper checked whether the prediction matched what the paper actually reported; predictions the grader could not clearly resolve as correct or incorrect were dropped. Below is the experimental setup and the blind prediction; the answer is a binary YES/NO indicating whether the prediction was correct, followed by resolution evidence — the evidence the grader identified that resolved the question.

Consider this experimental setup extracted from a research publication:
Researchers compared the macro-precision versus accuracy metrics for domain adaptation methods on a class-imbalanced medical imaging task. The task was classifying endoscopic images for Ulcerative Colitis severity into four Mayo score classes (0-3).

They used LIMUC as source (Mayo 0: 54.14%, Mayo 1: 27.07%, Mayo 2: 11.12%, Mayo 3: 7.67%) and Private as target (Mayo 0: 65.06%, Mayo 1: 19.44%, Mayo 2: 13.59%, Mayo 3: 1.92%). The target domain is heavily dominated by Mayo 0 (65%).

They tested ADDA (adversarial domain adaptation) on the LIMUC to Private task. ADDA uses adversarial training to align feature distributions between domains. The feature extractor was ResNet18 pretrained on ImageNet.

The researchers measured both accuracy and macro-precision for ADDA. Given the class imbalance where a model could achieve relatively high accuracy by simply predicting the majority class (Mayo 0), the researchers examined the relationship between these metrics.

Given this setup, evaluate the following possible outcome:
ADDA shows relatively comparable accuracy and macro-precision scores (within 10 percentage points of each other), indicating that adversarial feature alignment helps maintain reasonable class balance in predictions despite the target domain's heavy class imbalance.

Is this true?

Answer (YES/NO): YES